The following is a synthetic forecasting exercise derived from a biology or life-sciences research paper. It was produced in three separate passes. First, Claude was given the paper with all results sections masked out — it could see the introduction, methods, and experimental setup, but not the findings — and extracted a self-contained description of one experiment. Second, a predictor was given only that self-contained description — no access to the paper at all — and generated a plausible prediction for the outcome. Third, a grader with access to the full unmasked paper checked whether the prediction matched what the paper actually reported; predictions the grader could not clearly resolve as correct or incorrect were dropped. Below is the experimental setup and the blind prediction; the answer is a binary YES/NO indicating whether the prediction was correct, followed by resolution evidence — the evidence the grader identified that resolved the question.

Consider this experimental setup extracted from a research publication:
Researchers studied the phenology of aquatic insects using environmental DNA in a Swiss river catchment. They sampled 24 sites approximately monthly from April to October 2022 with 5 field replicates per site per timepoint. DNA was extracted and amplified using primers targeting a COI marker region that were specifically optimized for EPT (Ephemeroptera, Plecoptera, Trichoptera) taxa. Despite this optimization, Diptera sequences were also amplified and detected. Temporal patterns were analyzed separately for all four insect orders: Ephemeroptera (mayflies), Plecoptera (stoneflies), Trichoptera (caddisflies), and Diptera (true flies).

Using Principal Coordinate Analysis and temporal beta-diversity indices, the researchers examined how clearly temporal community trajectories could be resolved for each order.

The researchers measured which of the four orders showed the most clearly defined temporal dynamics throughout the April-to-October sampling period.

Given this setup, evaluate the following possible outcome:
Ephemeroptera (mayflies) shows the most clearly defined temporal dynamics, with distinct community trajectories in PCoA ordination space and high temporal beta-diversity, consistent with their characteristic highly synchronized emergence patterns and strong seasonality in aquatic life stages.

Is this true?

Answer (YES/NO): NO